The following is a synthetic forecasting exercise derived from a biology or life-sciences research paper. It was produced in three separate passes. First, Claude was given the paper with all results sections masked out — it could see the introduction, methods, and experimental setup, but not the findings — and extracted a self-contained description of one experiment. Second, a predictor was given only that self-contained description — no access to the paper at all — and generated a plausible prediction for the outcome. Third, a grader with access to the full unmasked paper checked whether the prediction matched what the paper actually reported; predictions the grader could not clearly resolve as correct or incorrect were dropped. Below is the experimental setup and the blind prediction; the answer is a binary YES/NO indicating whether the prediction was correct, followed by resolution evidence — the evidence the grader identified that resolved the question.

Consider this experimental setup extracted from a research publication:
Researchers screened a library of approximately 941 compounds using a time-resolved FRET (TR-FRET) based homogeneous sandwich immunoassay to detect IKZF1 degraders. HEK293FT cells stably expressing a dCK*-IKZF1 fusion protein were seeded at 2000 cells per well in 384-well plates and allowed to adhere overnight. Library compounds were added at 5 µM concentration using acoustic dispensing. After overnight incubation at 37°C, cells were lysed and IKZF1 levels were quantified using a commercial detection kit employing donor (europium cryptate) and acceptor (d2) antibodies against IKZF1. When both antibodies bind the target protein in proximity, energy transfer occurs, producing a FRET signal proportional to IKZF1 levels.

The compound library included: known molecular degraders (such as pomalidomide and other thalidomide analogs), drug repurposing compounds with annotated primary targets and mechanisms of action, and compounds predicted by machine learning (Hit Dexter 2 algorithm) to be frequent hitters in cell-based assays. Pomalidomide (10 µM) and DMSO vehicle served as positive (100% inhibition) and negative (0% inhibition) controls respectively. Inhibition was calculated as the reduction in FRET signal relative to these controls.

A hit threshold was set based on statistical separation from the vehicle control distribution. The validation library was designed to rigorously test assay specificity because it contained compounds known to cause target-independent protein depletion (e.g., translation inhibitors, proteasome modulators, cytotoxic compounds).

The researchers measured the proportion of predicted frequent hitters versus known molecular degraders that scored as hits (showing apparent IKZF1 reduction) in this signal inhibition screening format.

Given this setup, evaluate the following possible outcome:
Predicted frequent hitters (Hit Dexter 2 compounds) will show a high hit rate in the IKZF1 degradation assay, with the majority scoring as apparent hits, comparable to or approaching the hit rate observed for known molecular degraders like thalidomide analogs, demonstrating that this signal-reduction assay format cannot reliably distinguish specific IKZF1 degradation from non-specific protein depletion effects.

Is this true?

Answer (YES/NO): NO